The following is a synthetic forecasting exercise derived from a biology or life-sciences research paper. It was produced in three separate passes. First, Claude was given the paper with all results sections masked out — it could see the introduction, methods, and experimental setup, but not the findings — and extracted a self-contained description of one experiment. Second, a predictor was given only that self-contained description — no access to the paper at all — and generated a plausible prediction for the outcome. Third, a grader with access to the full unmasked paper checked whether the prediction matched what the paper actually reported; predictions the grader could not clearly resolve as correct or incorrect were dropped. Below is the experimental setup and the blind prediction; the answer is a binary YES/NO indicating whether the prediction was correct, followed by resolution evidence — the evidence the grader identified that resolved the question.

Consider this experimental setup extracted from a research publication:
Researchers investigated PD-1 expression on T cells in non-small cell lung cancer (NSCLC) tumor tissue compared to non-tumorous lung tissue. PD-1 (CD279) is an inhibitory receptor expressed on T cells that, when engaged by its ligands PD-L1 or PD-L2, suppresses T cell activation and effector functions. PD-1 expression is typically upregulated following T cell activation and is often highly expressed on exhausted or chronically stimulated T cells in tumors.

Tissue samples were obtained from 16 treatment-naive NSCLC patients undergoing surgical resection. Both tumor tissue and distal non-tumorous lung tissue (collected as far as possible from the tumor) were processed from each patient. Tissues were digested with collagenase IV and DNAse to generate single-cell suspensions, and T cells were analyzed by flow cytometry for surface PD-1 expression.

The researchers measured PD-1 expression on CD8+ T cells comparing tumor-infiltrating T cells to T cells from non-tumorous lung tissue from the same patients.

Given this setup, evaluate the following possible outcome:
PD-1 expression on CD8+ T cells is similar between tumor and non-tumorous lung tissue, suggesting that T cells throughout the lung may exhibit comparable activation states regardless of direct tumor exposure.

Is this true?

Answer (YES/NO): NO